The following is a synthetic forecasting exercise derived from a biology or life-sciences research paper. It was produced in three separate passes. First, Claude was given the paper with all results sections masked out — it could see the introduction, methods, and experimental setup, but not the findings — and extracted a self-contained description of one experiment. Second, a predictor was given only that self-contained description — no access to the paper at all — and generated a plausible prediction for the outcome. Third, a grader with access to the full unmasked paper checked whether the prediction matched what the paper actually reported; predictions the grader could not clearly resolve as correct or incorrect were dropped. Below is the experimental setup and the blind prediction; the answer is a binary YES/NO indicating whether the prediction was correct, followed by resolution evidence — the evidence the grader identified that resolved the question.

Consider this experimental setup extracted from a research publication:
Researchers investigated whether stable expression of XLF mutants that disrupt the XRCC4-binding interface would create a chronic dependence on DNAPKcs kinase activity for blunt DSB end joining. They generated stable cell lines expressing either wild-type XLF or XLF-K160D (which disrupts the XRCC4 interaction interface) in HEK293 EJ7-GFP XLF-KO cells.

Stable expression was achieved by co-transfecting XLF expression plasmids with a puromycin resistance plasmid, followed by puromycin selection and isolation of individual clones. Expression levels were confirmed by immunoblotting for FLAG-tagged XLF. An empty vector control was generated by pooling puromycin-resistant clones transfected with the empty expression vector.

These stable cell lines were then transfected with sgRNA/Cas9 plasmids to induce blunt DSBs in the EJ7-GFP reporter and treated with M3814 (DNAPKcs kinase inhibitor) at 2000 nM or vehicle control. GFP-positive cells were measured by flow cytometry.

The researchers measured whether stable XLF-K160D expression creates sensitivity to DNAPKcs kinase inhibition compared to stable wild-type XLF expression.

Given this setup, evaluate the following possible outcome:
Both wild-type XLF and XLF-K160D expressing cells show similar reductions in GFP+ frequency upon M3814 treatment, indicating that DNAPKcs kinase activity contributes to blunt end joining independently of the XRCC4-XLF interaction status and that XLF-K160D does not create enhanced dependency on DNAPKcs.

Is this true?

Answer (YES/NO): NO